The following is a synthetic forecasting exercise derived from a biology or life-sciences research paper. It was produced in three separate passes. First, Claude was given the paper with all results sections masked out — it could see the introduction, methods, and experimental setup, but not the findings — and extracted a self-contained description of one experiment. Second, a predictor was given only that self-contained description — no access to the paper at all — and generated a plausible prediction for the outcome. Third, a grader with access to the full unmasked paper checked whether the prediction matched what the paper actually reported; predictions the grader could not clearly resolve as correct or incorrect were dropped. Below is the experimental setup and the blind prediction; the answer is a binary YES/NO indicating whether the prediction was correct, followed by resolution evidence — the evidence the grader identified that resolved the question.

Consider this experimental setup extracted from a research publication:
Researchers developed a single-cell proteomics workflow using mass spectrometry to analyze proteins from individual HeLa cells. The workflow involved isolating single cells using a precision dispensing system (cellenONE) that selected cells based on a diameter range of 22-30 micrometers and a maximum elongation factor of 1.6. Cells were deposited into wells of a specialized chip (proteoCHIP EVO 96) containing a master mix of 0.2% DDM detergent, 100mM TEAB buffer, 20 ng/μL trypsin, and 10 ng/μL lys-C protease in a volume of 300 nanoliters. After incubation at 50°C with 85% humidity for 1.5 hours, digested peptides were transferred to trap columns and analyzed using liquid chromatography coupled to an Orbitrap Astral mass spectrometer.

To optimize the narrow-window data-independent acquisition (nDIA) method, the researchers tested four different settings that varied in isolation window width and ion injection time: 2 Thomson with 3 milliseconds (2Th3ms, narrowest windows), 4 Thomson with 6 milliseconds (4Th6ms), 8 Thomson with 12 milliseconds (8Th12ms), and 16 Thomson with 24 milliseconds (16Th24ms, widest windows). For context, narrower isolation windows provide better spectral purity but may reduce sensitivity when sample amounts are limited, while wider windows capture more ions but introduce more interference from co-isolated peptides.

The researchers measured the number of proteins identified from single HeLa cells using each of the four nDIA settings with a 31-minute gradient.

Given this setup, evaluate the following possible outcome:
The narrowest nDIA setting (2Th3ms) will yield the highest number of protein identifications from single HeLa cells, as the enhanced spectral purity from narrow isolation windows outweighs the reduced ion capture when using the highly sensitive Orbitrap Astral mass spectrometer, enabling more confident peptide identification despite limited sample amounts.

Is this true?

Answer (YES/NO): NO